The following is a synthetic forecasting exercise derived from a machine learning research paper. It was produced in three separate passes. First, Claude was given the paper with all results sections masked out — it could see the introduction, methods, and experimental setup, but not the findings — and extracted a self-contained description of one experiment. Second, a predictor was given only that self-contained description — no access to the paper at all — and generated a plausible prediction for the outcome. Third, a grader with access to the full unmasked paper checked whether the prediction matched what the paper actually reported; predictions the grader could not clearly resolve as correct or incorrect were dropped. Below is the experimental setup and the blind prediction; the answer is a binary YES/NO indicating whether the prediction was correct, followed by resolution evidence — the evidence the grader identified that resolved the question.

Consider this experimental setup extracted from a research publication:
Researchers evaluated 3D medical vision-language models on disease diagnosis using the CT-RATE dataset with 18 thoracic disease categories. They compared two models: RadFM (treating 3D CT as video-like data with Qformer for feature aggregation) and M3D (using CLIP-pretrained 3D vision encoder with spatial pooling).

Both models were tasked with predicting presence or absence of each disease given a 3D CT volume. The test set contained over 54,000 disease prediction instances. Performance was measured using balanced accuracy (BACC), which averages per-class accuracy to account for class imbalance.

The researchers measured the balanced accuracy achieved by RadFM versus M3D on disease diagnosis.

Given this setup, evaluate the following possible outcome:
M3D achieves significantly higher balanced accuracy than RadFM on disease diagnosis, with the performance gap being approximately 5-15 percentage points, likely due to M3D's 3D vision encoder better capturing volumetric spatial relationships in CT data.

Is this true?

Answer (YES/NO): NO